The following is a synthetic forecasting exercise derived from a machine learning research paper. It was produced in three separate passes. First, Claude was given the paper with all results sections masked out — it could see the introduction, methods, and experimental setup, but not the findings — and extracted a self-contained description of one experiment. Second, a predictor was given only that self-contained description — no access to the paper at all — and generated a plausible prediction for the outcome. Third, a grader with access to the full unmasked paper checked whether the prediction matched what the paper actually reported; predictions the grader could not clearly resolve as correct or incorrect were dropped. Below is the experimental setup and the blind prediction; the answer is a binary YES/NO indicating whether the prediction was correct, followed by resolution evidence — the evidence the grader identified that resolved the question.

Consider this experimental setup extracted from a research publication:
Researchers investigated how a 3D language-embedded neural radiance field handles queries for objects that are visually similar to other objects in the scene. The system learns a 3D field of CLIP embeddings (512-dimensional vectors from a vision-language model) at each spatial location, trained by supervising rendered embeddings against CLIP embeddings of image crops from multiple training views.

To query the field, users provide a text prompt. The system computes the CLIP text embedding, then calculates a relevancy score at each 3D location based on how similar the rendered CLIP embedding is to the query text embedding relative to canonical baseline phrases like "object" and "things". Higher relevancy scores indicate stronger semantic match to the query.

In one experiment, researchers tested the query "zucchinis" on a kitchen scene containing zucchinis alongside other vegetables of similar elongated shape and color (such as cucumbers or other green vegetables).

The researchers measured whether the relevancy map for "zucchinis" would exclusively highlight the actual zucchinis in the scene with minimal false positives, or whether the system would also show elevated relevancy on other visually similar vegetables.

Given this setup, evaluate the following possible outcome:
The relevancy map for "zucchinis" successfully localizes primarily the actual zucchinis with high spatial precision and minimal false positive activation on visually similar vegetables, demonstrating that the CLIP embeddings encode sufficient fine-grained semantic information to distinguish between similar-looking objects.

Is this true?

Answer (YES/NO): NO